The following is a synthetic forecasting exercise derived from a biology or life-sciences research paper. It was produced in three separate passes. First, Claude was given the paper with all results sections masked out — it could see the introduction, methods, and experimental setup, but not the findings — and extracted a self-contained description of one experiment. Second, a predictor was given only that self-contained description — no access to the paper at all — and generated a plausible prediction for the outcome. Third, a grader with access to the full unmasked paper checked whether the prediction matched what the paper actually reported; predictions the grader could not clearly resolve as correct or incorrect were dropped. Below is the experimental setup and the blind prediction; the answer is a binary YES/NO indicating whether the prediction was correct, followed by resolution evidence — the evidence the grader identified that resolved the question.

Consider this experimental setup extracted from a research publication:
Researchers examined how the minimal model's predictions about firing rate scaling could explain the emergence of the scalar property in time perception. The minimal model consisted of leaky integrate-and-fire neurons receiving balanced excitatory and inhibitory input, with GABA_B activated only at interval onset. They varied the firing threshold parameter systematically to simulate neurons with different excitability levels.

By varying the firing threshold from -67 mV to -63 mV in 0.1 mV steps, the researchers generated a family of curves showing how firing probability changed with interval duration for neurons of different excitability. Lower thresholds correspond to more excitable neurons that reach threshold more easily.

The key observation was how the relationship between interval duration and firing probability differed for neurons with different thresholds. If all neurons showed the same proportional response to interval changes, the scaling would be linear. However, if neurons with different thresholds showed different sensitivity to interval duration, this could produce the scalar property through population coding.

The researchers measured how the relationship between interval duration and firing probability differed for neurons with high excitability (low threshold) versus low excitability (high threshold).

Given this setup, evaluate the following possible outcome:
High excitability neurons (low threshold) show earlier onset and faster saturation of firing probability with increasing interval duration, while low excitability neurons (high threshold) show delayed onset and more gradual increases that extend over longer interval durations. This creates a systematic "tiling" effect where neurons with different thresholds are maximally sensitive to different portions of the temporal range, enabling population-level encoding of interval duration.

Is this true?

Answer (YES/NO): YES